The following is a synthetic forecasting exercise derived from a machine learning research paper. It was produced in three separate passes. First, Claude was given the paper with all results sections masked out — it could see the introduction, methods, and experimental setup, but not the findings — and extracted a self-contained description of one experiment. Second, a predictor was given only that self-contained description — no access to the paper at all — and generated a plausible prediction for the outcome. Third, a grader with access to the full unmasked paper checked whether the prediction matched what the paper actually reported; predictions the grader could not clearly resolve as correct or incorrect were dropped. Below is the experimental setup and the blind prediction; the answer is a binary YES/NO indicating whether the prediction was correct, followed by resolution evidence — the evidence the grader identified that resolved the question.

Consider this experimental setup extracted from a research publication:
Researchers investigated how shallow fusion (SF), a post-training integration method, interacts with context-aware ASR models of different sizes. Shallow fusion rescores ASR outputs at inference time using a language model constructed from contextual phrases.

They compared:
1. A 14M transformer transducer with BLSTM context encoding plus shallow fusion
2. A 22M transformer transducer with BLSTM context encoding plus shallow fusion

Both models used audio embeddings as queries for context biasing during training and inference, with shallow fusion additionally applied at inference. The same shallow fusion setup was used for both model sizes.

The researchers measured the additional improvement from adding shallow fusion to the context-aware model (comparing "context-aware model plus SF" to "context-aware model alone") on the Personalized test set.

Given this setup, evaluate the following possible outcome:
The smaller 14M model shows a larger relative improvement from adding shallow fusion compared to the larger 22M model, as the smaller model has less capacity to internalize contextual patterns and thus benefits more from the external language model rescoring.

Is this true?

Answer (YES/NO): YES